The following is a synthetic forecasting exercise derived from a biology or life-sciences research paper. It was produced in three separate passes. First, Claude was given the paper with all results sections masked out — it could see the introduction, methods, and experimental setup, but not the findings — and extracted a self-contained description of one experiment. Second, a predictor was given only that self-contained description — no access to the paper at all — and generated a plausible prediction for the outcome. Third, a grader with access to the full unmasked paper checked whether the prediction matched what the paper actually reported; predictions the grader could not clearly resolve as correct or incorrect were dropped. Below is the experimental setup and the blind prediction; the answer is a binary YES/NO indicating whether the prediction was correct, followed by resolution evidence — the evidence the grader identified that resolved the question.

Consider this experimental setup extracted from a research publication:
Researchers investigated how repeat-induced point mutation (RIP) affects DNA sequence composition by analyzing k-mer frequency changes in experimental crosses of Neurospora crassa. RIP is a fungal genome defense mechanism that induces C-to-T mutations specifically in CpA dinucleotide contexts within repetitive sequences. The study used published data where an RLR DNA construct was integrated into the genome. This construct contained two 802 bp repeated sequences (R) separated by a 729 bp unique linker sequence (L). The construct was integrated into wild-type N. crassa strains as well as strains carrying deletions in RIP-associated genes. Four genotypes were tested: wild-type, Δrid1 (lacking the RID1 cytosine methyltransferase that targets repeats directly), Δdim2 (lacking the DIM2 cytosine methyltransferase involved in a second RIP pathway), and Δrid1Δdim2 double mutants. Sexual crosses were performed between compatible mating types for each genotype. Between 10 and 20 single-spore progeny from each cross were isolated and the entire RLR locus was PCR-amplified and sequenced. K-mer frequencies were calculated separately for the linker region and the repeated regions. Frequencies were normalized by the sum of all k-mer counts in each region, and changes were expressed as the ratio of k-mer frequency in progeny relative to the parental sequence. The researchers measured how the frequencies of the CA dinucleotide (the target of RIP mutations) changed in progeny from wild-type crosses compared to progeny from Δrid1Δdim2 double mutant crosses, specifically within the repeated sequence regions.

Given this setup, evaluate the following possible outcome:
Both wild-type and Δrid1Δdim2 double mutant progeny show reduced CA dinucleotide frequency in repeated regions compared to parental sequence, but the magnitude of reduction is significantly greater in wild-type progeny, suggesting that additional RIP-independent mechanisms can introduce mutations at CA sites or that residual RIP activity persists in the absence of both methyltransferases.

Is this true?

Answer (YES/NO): NO